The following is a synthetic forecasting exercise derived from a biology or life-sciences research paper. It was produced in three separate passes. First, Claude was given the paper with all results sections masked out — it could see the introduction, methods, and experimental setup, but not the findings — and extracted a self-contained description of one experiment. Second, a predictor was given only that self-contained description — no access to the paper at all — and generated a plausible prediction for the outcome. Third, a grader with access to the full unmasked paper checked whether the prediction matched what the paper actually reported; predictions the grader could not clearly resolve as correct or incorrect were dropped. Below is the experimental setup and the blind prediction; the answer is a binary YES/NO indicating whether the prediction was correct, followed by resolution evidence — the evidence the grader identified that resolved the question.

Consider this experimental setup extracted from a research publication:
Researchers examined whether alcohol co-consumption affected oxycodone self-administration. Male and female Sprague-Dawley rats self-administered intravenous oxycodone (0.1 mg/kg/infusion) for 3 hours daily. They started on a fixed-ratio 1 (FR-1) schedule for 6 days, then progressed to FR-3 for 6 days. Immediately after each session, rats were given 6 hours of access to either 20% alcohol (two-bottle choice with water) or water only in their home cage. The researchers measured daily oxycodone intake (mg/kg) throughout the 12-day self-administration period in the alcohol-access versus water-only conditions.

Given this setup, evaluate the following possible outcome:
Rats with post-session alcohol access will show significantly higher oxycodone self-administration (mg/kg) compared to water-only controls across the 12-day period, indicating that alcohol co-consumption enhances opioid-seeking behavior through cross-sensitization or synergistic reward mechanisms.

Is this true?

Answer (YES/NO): NO